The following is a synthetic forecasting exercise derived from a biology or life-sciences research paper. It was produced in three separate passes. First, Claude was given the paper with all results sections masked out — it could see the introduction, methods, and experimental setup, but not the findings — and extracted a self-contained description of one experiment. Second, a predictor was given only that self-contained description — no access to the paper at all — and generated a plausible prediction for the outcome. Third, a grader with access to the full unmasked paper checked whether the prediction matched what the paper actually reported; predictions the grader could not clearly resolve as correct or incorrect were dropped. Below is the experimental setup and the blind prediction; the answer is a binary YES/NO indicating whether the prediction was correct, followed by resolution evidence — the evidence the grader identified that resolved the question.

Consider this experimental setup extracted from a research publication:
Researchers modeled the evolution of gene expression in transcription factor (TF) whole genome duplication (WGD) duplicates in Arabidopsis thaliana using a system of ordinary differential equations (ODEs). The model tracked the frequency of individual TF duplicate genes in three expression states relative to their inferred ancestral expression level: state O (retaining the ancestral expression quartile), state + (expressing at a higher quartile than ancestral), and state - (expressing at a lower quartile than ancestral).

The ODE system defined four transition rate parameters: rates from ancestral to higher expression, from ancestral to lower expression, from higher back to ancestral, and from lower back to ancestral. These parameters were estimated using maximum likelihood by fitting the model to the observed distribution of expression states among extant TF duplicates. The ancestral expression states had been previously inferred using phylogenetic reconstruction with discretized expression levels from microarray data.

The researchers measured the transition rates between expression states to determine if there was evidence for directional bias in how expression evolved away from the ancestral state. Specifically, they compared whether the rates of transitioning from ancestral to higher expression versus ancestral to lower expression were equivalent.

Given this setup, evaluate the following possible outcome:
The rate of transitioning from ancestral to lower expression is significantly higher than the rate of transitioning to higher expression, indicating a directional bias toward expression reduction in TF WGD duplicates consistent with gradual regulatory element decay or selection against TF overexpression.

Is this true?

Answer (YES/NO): YES